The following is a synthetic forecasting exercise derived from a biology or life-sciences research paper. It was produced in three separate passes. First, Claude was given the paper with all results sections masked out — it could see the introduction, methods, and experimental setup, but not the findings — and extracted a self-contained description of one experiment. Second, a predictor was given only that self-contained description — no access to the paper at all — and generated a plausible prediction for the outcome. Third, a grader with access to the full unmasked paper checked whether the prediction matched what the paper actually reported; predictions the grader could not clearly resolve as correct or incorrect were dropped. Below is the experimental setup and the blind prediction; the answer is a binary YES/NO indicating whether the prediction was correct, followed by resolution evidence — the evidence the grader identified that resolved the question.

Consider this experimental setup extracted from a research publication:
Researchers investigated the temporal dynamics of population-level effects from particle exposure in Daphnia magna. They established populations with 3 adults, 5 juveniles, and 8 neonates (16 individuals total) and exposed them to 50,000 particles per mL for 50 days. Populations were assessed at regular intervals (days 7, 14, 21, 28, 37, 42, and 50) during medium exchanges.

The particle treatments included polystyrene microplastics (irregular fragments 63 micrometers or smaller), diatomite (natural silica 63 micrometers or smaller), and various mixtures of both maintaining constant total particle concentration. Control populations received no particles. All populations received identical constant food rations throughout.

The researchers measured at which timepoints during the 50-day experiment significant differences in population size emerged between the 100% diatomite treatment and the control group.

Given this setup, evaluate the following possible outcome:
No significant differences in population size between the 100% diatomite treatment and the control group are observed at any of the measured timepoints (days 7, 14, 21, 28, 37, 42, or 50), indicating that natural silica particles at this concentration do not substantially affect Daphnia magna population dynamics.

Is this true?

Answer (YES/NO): NO